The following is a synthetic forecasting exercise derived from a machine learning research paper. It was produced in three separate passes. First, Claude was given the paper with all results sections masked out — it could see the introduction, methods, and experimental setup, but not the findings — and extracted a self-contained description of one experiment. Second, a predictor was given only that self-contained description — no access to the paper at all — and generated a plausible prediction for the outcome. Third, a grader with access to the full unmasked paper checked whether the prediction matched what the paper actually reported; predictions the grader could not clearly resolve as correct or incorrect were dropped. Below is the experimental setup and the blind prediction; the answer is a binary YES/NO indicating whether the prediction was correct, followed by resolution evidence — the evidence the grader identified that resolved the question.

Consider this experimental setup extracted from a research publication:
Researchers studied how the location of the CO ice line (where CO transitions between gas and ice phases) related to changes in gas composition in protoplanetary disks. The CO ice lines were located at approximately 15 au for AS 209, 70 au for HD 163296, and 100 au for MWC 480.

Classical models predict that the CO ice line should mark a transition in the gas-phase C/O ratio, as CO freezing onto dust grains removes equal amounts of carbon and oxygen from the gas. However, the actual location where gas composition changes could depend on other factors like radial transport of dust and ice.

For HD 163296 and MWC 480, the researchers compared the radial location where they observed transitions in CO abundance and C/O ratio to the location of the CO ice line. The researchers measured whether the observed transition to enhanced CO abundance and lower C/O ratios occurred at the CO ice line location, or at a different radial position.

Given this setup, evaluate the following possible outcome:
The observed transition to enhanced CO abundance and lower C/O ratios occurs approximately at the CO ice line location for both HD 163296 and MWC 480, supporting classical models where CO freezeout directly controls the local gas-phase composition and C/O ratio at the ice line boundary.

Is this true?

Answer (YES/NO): NO